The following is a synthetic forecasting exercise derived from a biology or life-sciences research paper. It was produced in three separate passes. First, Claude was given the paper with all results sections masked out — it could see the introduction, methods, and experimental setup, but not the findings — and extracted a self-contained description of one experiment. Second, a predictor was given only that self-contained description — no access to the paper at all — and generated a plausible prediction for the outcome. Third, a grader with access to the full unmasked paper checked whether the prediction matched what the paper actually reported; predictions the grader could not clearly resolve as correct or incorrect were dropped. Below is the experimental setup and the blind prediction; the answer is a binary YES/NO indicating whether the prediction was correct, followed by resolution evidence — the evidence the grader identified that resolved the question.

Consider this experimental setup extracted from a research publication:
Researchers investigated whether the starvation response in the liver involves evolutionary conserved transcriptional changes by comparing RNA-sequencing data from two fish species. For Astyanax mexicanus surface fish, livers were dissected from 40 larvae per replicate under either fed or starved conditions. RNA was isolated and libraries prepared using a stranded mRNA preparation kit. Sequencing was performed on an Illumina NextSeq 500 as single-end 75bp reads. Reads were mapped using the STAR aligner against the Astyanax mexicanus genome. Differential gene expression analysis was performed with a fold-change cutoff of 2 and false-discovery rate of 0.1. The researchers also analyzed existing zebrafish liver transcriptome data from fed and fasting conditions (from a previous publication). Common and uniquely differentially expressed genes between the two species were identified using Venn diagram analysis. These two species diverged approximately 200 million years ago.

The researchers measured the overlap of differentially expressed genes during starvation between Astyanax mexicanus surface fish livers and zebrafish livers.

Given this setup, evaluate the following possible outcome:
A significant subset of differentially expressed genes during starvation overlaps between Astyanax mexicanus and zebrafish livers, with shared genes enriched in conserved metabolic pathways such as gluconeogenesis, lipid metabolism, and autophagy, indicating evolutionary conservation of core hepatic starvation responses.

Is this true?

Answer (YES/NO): NO